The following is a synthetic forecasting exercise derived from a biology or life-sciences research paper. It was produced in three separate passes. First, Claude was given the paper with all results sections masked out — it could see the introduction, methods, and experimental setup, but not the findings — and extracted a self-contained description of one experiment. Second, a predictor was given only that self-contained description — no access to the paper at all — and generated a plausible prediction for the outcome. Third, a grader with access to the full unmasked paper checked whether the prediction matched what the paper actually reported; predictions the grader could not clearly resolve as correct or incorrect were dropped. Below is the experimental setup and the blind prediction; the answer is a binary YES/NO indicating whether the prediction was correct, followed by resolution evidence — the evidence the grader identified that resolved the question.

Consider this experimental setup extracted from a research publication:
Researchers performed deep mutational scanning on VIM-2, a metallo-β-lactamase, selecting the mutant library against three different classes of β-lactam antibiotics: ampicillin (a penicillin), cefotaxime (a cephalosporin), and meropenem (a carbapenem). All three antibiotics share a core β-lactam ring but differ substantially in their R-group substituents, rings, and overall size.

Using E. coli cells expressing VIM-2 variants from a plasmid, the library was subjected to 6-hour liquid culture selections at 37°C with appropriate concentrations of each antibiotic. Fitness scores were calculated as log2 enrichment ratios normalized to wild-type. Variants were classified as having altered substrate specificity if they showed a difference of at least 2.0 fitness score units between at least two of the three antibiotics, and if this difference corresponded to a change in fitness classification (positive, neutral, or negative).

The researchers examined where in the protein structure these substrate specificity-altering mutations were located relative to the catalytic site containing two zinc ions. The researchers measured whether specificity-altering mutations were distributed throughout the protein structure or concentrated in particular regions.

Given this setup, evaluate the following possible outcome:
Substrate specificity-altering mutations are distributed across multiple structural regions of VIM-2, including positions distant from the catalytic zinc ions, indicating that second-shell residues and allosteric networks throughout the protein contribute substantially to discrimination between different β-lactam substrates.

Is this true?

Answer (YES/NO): NO